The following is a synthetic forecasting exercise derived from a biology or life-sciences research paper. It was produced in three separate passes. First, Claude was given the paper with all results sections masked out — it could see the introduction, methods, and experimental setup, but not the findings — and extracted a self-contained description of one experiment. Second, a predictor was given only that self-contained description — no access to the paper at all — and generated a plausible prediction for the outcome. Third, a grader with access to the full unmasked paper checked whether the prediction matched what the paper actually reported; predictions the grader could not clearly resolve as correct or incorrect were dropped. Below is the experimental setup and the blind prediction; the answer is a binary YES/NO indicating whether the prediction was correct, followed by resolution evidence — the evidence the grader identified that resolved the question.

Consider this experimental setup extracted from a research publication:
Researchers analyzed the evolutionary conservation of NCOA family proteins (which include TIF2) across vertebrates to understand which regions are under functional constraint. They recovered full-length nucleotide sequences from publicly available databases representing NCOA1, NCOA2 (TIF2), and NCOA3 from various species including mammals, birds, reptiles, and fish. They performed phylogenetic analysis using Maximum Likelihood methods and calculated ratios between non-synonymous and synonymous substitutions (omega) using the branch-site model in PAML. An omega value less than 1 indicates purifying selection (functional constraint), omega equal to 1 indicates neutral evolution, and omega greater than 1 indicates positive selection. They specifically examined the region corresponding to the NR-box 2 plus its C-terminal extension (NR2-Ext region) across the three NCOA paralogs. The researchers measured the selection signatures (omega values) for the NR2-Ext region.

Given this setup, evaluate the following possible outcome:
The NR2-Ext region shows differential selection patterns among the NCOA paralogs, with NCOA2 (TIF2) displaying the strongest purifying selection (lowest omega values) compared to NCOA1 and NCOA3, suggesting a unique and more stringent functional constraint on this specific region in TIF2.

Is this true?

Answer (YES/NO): NO